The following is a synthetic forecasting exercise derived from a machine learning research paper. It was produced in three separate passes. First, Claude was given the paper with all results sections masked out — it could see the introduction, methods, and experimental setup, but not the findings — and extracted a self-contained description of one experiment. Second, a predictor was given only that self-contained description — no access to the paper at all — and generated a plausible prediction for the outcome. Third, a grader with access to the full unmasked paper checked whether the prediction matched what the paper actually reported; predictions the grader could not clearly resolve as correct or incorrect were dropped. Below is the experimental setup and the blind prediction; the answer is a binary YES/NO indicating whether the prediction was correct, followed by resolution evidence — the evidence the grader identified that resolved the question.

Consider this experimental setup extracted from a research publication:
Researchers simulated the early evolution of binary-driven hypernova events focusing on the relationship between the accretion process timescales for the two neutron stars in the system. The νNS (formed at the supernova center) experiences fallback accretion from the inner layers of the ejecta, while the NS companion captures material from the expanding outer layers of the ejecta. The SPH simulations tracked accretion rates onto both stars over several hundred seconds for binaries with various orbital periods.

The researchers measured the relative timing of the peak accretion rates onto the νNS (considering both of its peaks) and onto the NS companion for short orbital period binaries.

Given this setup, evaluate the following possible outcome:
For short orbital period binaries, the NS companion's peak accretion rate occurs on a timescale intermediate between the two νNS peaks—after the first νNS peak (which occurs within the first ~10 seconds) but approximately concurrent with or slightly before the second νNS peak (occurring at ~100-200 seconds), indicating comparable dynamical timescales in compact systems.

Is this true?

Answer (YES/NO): NO